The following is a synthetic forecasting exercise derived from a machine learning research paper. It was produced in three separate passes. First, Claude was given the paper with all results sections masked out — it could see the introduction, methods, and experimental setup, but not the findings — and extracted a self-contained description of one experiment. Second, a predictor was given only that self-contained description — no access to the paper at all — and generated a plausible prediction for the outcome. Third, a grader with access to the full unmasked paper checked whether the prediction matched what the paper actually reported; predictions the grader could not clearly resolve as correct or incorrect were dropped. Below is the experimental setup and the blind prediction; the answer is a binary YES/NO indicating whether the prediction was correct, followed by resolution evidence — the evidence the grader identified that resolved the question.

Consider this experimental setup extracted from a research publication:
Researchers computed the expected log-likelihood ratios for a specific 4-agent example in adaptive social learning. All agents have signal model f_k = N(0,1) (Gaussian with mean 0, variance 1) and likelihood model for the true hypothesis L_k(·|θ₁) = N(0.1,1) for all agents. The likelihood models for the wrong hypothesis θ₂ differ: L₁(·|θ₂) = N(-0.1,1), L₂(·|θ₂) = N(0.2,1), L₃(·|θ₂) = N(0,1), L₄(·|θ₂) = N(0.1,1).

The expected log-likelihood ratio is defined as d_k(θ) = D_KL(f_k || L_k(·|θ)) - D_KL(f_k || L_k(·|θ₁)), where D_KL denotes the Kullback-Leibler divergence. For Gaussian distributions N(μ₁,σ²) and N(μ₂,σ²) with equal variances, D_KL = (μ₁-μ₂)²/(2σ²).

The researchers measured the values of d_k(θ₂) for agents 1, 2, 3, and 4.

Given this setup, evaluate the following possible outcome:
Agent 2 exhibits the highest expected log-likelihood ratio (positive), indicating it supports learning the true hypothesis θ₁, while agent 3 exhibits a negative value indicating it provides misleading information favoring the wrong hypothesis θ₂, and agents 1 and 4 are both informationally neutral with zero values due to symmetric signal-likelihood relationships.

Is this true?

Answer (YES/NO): NO